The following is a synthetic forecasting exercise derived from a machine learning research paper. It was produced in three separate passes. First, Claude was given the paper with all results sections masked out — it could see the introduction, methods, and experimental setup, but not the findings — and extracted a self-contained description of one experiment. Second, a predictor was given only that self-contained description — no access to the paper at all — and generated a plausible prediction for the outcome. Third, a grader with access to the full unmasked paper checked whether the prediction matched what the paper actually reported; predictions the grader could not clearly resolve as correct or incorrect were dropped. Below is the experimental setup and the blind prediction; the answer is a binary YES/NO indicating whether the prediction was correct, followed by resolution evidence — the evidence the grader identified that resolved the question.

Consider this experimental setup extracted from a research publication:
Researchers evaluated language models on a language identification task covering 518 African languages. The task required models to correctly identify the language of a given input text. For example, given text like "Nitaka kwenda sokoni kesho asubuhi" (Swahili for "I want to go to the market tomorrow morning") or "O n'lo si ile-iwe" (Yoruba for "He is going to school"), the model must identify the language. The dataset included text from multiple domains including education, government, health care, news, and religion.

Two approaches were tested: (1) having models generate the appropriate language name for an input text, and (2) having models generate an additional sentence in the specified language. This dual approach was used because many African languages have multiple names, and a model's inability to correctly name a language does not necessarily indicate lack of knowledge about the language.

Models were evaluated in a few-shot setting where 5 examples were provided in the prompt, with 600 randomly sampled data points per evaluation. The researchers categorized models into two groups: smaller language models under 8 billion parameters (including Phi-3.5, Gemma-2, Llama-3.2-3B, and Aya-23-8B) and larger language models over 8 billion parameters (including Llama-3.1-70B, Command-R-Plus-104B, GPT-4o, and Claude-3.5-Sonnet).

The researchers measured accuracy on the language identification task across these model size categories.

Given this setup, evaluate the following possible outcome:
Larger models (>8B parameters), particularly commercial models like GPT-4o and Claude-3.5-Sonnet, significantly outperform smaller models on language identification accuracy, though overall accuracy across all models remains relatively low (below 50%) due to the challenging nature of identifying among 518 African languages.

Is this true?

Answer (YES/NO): YES